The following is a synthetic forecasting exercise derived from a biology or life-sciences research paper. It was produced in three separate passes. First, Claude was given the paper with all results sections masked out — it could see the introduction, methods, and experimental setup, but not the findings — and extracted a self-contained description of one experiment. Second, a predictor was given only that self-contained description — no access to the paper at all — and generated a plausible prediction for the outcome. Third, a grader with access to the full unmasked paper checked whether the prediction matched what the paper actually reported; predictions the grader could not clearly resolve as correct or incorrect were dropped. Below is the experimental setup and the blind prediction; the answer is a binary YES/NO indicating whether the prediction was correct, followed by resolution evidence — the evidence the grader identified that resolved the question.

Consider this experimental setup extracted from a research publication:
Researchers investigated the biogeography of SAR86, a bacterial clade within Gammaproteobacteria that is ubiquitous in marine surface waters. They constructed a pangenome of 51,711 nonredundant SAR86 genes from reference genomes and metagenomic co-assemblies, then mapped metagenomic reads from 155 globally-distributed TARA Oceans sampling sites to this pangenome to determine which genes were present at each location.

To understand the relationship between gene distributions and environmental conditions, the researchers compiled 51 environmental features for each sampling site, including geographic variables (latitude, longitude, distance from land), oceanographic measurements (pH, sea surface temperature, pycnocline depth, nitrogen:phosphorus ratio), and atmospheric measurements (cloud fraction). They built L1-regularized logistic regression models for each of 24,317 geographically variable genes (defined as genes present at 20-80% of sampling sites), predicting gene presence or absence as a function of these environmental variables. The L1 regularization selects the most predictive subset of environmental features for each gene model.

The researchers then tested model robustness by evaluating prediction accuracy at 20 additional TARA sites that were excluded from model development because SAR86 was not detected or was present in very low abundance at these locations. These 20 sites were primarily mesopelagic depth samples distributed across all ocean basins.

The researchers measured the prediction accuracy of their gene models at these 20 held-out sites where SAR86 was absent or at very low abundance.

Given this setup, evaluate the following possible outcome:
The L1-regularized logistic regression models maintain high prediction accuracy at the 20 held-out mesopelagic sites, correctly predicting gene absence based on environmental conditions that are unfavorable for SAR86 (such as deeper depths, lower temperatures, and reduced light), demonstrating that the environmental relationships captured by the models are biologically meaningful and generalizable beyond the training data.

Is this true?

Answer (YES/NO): NO